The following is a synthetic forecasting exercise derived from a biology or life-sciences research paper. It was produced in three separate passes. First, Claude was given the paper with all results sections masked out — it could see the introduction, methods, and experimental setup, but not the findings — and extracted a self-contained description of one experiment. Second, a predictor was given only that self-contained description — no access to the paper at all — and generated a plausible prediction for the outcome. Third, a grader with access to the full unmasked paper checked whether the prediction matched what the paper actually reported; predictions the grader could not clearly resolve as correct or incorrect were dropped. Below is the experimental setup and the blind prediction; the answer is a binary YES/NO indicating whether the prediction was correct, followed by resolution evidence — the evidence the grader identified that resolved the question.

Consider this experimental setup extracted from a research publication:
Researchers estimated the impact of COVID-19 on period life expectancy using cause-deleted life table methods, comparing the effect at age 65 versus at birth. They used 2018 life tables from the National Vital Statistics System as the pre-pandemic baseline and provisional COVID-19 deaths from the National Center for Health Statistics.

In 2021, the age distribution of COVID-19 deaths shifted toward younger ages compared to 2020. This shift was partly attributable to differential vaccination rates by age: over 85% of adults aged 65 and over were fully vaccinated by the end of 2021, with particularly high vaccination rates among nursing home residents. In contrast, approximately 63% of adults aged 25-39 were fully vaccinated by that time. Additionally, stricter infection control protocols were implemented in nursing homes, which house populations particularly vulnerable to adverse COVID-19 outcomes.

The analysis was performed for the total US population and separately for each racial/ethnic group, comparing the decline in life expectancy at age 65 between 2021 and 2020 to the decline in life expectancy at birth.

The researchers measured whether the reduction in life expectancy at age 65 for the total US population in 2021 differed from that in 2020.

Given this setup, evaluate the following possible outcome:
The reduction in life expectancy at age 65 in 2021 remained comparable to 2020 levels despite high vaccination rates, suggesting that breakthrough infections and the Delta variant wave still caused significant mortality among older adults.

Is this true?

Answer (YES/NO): YES